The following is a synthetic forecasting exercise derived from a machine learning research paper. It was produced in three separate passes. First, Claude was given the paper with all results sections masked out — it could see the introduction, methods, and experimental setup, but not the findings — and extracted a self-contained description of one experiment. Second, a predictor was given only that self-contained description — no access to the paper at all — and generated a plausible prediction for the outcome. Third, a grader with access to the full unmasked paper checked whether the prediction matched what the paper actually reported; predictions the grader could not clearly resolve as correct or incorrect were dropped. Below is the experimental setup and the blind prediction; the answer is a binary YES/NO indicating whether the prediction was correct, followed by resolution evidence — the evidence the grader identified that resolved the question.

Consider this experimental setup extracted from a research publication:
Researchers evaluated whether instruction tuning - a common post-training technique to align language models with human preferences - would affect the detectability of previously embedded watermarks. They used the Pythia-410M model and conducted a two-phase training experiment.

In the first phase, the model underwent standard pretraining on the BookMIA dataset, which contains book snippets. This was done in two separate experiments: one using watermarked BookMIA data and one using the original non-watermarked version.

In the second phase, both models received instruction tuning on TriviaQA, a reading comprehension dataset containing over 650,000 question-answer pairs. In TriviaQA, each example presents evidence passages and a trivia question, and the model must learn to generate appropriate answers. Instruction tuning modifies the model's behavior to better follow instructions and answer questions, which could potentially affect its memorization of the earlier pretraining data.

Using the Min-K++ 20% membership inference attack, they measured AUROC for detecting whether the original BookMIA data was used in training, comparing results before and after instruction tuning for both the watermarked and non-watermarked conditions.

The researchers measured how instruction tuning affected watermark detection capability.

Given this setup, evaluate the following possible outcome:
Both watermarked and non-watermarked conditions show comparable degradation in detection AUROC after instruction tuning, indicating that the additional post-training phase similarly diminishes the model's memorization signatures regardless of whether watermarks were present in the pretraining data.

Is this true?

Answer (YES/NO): NO